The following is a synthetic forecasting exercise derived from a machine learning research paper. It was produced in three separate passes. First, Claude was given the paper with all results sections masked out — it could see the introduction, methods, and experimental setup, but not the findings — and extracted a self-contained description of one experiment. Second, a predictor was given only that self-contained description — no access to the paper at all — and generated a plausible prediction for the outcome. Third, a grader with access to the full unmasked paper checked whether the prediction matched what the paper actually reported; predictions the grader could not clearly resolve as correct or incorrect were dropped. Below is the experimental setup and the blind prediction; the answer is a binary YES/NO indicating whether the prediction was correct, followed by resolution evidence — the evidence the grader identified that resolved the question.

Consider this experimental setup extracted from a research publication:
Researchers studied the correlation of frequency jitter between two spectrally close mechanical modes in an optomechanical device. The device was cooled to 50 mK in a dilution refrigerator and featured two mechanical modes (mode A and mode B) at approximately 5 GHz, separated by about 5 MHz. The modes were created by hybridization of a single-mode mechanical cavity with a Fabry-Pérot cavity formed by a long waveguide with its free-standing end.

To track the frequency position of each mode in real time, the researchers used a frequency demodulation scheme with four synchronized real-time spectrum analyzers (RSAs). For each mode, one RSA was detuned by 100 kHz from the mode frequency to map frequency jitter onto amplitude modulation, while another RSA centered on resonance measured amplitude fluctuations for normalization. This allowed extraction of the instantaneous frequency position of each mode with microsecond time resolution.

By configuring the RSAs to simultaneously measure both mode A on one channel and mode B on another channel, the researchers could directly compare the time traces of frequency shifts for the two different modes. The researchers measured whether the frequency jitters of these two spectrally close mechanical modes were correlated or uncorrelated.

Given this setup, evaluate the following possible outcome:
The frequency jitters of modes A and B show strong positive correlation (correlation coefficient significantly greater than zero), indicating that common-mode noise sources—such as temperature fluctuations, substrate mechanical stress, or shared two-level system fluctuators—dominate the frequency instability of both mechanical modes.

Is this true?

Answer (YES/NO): NO